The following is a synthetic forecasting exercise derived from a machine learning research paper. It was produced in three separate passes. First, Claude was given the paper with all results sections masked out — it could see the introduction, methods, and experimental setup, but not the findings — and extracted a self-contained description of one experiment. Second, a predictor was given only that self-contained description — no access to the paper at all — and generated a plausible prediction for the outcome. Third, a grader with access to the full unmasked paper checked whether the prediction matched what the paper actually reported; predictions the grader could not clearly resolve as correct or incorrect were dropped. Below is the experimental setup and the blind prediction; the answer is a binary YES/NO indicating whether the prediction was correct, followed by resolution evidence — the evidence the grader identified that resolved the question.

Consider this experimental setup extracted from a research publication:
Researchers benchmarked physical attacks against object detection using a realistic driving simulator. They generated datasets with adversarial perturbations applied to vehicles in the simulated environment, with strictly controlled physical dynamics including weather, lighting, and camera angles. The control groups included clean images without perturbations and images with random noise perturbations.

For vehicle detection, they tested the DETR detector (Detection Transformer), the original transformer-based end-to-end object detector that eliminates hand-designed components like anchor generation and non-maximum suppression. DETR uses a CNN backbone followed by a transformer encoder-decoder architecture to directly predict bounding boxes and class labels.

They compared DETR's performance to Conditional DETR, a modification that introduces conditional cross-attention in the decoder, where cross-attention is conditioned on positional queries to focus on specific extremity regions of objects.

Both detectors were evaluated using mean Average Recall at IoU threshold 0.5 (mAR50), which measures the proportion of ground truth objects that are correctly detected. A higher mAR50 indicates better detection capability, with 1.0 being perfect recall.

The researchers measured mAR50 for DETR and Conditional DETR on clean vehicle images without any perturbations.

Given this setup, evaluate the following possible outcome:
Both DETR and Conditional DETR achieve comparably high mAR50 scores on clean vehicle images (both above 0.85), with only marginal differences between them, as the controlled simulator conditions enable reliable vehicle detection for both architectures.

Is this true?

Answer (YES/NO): NO